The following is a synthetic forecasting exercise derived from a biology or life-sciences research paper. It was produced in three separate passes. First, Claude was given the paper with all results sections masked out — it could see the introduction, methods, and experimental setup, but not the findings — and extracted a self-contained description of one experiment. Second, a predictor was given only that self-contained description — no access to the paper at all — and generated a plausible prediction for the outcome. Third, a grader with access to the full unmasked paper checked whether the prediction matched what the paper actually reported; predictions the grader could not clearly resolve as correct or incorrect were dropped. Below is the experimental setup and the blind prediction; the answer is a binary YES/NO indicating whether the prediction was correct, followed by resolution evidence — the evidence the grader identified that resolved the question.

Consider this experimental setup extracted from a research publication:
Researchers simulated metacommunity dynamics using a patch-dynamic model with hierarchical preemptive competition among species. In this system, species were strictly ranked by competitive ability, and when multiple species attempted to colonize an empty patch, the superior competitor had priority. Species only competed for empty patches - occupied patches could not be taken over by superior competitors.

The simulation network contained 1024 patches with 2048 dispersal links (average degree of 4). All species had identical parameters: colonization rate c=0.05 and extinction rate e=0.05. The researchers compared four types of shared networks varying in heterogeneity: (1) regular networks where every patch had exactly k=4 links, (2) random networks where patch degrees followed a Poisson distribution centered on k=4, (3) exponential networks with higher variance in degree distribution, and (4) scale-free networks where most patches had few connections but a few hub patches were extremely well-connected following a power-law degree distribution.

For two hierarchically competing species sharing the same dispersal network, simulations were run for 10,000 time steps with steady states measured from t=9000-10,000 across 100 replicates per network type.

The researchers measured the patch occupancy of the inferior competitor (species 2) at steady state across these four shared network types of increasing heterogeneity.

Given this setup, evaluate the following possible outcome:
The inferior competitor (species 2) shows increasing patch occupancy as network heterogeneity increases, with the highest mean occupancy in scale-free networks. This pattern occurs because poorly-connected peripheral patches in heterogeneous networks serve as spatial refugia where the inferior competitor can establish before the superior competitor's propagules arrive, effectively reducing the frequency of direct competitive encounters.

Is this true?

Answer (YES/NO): NO